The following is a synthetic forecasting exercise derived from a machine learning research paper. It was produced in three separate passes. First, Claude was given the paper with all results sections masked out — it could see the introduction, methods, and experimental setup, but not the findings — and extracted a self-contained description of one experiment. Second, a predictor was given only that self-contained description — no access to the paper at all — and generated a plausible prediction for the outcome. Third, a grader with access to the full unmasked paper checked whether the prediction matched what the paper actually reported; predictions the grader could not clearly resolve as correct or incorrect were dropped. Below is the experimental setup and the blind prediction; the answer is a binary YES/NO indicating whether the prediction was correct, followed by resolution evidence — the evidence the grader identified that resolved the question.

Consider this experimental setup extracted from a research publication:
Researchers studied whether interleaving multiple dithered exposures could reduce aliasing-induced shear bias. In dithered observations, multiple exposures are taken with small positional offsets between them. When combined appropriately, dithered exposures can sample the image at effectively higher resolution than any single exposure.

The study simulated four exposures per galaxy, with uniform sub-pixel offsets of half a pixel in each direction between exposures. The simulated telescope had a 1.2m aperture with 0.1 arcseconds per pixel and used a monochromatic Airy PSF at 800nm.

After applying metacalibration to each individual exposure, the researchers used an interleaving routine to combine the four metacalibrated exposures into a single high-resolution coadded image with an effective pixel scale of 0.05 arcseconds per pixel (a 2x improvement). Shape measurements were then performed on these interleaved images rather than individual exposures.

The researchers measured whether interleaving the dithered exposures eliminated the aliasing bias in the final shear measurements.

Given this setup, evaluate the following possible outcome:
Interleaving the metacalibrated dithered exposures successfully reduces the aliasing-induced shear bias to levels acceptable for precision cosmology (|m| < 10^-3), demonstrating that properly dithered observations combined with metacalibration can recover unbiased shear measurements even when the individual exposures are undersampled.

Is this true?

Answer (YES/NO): NO